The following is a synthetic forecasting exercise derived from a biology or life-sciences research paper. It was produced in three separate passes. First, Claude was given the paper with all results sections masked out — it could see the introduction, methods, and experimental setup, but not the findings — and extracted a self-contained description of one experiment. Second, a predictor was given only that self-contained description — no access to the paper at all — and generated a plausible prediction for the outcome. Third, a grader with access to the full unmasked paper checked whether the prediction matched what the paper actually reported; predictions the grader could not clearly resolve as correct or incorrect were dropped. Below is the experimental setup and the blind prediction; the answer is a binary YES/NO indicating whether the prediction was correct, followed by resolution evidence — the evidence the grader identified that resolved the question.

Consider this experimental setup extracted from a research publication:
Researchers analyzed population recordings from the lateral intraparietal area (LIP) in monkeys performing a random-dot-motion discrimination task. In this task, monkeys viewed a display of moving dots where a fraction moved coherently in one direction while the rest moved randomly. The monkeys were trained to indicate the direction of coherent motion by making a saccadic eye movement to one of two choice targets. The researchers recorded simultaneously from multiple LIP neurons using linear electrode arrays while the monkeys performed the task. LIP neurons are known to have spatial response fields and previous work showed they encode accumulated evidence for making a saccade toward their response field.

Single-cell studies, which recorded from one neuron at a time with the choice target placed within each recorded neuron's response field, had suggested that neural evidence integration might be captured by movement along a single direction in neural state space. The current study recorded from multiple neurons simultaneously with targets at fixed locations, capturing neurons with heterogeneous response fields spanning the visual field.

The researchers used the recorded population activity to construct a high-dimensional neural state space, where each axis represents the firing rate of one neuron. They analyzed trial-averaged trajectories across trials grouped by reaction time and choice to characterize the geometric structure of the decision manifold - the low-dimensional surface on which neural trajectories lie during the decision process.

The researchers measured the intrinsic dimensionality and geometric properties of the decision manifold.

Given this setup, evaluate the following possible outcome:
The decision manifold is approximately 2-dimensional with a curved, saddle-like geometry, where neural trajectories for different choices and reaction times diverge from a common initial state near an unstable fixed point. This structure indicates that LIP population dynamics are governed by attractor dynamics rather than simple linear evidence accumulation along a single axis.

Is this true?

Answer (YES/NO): NO